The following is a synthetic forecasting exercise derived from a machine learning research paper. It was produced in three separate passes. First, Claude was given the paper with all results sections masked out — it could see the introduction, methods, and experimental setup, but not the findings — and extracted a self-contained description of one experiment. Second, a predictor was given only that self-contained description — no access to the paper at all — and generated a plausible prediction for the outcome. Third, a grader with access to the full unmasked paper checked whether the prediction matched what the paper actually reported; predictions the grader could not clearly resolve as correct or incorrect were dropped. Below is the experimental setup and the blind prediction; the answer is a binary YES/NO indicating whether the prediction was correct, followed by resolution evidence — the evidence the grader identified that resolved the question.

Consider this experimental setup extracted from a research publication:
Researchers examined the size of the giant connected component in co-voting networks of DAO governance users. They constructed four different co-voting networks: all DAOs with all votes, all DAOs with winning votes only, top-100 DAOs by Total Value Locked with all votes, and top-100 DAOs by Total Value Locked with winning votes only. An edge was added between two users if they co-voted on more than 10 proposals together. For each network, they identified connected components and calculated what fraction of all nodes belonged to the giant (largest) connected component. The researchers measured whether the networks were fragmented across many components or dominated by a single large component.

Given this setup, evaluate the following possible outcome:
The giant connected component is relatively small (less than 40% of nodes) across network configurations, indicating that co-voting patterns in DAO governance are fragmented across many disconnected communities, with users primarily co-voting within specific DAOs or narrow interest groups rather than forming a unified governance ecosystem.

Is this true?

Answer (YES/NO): NO